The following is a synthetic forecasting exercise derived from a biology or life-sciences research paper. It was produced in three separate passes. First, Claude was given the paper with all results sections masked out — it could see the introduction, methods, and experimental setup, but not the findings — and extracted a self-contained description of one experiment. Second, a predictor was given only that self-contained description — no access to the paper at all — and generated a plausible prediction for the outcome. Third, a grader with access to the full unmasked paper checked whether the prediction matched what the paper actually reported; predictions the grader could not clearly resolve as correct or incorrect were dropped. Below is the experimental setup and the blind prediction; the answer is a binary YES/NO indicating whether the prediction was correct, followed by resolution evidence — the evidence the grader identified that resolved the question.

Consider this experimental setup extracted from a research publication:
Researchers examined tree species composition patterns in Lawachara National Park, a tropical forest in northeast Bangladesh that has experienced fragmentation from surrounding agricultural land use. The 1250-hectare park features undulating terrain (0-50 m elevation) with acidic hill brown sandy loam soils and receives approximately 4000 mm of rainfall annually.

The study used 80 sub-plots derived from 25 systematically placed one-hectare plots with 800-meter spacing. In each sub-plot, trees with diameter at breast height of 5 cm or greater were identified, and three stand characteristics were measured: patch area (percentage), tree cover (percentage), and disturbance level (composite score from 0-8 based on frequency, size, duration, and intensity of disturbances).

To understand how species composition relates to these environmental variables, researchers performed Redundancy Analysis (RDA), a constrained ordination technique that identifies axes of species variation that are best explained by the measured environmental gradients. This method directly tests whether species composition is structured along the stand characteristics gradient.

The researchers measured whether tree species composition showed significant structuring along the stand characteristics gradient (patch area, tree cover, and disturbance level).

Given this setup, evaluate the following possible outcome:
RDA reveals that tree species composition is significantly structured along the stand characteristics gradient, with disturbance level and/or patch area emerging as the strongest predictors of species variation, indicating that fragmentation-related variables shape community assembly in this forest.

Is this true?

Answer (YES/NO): NO